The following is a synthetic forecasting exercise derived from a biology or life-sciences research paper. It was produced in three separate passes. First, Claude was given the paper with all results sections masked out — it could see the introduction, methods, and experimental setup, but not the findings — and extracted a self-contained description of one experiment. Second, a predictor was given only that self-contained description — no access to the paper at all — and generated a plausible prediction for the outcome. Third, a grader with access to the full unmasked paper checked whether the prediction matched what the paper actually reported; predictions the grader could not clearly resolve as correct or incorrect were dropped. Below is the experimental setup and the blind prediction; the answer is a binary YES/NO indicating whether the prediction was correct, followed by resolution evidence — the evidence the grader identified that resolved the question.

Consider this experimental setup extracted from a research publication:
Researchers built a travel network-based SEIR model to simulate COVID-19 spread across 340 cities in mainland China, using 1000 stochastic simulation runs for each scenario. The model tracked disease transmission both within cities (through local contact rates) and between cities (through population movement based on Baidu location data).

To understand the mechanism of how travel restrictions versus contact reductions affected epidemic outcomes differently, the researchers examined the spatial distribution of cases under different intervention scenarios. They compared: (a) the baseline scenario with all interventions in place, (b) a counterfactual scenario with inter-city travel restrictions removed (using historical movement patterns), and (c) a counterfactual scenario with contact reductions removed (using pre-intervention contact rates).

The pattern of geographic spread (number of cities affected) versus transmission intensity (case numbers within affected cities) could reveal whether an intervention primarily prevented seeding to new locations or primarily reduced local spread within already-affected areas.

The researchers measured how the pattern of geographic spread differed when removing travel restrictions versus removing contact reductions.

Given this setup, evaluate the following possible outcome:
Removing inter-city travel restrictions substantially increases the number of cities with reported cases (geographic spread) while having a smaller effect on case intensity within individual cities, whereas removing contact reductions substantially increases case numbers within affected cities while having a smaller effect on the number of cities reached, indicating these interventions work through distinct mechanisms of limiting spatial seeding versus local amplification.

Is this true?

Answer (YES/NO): YES